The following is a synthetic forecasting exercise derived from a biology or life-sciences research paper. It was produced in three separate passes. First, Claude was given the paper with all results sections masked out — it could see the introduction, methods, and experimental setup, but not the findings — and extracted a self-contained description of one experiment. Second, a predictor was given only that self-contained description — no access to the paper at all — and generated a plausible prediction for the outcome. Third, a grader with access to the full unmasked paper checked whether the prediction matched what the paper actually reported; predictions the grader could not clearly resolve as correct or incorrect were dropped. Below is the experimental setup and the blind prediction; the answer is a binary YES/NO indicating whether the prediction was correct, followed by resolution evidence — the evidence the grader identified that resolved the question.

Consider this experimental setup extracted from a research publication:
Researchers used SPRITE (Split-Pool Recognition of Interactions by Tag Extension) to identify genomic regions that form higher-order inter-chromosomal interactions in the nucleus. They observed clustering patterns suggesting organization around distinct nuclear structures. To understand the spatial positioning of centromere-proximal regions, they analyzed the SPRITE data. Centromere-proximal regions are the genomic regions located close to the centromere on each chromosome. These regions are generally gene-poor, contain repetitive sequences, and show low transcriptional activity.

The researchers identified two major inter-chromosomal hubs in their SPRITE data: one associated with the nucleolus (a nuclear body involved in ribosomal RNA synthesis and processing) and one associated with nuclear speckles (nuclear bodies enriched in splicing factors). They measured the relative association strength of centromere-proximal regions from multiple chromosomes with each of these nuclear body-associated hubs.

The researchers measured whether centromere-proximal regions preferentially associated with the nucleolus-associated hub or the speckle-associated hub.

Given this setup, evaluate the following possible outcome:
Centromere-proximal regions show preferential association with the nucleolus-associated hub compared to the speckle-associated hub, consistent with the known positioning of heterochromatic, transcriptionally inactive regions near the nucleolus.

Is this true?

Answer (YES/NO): YES